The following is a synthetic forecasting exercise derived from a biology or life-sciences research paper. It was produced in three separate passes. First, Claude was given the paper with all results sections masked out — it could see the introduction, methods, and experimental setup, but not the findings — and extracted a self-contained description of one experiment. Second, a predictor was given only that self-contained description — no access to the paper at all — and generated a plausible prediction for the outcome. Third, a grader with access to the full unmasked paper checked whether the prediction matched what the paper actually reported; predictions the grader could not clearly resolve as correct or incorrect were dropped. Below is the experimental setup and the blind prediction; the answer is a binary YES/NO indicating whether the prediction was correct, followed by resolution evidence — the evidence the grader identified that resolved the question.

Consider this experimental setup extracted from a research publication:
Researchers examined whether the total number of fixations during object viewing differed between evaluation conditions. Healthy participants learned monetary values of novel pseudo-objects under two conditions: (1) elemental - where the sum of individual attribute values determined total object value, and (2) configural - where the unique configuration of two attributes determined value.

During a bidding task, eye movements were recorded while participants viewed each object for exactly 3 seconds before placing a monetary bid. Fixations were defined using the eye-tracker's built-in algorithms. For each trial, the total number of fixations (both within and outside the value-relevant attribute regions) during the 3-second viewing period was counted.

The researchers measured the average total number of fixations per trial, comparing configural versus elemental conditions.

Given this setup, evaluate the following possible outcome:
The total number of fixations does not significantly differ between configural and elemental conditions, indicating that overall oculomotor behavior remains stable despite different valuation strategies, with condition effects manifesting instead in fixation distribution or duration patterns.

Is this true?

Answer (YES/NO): YES